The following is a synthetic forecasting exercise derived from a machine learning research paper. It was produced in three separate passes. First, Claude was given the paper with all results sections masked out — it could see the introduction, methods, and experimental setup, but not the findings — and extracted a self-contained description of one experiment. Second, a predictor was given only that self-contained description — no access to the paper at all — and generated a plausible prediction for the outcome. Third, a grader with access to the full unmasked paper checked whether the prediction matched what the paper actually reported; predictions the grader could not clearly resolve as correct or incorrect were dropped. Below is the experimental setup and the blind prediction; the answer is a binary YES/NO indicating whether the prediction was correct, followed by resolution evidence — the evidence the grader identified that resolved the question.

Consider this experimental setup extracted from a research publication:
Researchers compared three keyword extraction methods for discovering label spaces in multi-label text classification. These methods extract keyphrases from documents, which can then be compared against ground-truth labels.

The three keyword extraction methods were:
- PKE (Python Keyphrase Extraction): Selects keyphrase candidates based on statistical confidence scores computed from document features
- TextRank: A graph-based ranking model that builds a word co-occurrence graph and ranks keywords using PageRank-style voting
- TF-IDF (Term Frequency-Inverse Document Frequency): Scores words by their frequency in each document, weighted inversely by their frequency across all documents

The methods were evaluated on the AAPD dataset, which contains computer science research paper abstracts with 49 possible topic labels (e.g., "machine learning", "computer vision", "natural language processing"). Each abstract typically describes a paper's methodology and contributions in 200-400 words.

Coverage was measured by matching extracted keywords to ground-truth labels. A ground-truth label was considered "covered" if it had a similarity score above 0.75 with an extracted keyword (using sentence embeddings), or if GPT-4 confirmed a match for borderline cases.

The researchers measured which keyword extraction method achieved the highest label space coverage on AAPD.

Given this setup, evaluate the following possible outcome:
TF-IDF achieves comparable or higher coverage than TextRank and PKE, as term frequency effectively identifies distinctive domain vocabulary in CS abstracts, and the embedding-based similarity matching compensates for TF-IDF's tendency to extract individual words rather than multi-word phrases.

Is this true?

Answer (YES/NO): NO